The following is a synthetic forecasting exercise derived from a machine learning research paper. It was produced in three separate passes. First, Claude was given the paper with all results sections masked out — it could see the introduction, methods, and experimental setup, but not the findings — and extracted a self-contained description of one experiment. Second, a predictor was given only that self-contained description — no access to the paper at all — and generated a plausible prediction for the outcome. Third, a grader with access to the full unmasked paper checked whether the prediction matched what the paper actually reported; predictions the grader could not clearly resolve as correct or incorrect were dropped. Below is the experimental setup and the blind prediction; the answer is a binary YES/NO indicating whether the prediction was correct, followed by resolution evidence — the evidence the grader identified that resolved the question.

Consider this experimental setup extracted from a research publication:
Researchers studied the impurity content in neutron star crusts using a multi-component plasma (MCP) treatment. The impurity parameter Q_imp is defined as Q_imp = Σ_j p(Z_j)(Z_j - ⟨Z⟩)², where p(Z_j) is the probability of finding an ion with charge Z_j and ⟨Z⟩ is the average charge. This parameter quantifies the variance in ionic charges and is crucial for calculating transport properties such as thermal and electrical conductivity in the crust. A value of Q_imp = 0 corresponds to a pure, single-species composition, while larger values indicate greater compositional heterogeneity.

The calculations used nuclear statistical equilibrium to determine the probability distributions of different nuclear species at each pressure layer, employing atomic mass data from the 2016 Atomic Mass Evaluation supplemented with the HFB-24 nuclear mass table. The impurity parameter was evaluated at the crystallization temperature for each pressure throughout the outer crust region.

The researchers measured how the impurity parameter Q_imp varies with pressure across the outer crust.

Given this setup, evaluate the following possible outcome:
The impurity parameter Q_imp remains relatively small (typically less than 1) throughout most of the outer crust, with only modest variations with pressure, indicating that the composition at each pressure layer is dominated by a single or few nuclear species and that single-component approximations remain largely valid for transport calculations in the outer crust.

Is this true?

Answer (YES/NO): NO